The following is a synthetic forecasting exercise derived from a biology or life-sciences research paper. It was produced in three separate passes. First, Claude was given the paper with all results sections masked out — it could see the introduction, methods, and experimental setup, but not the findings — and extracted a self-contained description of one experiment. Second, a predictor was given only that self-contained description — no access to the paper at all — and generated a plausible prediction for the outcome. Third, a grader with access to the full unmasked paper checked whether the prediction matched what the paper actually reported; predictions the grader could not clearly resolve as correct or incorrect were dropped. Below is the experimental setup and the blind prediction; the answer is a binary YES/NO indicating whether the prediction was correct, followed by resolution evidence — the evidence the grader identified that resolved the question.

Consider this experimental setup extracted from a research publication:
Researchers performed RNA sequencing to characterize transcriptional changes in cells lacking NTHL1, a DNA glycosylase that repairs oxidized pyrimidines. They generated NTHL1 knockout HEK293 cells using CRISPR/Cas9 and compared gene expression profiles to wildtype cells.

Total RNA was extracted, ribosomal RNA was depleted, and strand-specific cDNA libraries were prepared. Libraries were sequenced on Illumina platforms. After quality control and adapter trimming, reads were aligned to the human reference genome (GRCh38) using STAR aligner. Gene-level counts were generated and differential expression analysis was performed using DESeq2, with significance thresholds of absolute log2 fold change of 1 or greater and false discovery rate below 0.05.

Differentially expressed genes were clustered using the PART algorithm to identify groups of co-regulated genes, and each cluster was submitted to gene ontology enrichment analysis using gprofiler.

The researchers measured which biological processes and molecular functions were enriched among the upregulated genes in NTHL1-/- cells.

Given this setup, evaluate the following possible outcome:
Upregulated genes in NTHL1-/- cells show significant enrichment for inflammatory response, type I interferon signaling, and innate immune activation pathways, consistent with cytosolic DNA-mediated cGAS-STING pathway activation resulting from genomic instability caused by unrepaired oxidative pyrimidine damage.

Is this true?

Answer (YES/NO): NO